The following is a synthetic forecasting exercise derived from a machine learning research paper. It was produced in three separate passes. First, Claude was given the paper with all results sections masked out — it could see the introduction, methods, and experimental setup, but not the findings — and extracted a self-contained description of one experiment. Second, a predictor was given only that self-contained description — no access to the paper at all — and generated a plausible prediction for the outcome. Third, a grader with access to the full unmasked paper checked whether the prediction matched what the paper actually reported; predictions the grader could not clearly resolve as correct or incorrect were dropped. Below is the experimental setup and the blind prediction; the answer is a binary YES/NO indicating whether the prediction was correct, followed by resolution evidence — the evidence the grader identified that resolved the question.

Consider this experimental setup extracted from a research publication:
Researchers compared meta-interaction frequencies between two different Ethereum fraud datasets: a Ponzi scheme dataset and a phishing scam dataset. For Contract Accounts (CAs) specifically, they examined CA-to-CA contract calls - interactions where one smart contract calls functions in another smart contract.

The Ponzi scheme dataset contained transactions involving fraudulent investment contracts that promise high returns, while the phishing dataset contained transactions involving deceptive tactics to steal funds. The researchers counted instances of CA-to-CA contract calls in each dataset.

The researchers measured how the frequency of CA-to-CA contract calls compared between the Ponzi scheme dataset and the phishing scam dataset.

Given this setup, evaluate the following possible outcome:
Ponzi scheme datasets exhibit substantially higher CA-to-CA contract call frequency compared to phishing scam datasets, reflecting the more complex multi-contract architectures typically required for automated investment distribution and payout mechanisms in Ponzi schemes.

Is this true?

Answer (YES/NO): YES